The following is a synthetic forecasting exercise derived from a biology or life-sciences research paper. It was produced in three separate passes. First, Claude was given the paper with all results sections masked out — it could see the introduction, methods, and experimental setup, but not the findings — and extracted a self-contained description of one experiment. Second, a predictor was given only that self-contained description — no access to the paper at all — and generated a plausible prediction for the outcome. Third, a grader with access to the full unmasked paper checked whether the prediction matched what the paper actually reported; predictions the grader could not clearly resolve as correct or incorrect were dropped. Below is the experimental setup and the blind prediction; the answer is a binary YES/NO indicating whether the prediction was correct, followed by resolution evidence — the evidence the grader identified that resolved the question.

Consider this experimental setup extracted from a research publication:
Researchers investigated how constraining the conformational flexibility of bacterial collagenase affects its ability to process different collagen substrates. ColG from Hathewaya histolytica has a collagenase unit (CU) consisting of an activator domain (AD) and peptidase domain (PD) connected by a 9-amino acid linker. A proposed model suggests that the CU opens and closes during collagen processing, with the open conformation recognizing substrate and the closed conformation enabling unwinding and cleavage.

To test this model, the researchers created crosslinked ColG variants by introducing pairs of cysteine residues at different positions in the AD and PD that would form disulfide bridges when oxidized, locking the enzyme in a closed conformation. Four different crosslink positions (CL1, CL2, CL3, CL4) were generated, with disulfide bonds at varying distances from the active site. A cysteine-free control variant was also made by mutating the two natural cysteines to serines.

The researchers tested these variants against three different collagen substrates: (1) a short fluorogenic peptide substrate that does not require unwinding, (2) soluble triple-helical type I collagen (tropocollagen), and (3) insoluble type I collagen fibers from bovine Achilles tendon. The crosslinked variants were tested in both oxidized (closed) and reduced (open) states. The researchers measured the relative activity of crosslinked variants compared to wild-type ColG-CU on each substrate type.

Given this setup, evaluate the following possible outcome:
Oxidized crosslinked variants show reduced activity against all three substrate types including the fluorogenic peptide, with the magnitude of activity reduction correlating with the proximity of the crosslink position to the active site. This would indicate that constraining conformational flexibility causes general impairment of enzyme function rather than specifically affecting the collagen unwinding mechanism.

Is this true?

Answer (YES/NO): NO